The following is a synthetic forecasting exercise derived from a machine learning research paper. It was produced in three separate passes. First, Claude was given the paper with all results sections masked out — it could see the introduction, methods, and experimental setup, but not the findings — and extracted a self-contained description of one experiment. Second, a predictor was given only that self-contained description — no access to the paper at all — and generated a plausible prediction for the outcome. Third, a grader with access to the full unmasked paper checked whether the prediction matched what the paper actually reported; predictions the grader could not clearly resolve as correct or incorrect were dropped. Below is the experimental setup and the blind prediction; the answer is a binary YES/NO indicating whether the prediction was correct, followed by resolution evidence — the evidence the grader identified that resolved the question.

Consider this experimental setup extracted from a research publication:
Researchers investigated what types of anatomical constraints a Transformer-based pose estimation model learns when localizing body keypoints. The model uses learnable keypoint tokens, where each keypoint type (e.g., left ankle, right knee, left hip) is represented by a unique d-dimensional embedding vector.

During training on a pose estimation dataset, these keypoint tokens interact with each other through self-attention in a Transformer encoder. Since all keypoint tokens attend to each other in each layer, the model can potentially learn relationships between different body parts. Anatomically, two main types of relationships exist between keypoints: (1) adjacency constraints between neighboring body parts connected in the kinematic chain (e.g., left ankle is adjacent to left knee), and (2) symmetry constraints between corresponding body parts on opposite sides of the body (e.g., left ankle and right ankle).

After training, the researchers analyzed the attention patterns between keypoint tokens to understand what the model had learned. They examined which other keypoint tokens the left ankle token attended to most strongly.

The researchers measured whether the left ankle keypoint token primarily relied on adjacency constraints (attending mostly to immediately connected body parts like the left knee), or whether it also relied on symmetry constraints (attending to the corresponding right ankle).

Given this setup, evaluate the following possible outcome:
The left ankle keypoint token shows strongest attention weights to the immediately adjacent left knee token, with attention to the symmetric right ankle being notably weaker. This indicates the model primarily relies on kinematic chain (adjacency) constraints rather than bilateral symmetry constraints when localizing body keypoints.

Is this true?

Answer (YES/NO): NO